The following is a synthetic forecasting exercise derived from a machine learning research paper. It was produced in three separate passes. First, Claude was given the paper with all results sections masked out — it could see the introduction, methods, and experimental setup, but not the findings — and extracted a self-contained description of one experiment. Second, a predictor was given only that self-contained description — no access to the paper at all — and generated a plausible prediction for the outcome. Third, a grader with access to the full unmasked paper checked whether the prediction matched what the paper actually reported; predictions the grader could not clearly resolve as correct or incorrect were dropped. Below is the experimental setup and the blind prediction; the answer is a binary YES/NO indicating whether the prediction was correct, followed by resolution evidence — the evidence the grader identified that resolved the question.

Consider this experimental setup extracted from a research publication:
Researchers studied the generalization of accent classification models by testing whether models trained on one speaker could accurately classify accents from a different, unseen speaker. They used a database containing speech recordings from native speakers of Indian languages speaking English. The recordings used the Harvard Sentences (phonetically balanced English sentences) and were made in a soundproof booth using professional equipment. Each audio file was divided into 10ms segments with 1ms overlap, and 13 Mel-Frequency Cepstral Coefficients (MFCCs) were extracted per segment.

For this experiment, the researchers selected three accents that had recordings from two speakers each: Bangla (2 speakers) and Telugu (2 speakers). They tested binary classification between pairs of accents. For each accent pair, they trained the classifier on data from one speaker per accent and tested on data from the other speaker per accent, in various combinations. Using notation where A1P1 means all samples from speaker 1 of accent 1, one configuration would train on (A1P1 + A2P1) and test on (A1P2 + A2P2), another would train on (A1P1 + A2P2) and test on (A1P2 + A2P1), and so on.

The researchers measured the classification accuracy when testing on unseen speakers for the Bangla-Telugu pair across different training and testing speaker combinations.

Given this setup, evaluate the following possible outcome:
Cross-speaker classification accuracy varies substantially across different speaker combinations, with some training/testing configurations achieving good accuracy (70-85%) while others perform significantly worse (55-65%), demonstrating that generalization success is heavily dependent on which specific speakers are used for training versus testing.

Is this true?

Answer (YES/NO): NO